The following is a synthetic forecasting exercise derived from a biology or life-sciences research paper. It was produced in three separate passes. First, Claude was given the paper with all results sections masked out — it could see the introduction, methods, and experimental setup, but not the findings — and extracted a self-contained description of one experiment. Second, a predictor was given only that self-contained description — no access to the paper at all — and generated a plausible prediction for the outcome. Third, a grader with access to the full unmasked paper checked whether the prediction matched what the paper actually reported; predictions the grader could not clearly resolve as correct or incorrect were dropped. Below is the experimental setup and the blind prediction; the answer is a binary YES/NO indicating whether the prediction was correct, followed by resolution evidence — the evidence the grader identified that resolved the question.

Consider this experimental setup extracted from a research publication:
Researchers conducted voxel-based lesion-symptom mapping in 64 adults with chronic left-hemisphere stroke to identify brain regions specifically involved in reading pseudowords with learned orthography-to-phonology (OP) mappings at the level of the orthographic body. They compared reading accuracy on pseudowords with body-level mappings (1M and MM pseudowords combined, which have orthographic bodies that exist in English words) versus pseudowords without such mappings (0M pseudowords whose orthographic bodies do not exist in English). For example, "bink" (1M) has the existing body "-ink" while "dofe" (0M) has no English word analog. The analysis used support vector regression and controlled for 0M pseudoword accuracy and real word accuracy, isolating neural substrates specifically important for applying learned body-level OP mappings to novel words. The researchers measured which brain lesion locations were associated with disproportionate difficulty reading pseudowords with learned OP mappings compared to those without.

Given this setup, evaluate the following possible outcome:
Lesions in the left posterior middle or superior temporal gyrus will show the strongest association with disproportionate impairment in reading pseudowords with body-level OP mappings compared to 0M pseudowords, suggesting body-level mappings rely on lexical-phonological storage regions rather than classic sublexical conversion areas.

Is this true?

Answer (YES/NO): NO